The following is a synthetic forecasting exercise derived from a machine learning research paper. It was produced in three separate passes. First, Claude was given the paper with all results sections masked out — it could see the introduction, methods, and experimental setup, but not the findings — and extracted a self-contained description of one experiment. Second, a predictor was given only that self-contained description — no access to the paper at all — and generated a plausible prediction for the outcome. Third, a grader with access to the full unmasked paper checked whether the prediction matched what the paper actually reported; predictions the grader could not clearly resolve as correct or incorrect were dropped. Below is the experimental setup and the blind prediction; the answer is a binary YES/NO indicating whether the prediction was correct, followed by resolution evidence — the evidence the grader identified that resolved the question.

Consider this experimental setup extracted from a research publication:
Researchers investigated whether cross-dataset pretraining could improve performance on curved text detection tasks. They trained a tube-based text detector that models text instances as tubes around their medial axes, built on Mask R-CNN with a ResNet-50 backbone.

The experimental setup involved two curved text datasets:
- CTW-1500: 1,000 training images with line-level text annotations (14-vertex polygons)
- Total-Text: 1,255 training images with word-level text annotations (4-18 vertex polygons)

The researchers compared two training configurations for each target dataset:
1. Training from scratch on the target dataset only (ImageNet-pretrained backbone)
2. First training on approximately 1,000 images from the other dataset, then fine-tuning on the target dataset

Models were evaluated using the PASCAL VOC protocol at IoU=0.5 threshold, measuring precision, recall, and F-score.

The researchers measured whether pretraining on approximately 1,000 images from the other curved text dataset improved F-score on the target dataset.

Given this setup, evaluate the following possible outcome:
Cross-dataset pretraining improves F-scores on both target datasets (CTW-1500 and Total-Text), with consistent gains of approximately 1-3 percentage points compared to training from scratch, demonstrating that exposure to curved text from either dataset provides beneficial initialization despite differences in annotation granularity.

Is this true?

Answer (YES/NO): NO